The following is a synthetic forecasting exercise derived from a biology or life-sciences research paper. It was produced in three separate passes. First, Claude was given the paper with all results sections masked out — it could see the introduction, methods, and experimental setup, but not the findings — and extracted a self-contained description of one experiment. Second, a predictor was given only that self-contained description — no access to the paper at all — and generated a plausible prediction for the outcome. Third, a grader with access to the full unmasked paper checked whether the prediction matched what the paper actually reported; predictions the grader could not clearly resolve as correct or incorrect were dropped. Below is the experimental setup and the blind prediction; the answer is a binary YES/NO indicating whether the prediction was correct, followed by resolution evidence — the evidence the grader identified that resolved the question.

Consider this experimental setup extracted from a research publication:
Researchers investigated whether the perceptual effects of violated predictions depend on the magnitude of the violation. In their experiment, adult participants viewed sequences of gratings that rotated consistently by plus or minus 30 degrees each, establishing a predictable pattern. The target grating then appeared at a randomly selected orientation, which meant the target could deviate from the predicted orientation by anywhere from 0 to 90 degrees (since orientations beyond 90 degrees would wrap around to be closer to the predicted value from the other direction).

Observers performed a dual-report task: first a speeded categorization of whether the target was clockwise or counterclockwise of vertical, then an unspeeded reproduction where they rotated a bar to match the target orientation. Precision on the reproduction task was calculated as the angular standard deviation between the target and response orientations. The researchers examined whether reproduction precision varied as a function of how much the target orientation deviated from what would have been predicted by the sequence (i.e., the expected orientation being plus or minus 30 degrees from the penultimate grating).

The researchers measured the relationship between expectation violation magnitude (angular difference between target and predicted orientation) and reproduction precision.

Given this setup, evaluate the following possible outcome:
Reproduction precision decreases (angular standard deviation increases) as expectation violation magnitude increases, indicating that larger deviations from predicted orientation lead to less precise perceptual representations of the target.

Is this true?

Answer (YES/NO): NO